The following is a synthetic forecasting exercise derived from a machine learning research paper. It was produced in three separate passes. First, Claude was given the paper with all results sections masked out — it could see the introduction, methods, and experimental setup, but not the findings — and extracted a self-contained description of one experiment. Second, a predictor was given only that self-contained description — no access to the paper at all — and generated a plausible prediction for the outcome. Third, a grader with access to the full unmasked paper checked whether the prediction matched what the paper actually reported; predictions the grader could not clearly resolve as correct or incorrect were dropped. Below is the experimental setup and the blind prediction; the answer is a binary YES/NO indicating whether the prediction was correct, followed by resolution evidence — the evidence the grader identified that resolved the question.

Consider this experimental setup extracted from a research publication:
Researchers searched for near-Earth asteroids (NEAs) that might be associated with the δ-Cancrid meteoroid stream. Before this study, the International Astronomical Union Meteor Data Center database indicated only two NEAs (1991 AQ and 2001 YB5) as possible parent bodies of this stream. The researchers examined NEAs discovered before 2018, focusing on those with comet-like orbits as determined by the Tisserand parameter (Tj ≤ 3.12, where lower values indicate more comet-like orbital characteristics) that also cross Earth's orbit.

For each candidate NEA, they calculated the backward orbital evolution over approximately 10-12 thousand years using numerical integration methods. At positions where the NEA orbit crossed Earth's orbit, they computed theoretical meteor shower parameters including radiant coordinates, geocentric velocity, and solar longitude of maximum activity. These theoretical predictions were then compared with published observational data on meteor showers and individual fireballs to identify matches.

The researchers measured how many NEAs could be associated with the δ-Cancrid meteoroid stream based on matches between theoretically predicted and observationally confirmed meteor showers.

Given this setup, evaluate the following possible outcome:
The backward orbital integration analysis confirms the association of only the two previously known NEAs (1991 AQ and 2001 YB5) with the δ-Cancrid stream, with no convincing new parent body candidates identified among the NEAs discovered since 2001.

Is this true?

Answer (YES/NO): NO